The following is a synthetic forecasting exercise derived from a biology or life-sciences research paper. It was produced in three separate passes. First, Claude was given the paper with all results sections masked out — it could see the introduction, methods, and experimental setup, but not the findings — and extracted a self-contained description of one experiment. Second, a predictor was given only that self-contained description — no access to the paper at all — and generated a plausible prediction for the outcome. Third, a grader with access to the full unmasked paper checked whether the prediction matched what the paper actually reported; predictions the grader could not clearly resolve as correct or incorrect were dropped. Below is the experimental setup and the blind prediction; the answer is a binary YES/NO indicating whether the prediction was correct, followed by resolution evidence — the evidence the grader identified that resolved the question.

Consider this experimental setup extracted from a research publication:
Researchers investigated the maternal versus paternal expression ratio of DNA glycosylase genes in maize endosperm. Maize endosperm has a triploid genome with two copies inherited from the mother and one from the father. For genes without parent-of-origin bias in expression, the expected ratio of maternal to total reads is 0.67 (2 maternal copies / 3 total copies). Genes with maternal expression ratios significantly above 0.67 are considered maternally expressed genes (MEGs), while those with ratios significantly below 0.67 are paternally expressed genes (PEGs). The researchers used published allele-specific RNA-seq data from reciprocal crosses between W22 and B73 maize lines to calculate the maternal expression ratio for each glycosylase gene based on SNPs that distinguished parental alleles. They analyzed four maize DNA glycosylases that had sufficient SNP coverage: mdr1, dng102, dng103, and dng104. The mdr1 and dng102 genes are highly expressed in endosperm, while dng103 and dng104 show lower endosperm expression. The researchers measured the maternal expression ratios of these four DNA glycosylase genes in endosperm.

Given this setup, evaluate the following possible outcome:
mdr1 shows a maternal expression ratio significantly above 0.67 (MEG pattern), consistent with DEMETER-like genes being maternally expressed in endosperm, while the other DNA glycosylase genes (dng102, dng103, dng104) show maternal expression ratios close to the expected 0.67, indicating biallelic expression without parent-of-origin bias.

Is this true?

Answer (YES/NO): NO